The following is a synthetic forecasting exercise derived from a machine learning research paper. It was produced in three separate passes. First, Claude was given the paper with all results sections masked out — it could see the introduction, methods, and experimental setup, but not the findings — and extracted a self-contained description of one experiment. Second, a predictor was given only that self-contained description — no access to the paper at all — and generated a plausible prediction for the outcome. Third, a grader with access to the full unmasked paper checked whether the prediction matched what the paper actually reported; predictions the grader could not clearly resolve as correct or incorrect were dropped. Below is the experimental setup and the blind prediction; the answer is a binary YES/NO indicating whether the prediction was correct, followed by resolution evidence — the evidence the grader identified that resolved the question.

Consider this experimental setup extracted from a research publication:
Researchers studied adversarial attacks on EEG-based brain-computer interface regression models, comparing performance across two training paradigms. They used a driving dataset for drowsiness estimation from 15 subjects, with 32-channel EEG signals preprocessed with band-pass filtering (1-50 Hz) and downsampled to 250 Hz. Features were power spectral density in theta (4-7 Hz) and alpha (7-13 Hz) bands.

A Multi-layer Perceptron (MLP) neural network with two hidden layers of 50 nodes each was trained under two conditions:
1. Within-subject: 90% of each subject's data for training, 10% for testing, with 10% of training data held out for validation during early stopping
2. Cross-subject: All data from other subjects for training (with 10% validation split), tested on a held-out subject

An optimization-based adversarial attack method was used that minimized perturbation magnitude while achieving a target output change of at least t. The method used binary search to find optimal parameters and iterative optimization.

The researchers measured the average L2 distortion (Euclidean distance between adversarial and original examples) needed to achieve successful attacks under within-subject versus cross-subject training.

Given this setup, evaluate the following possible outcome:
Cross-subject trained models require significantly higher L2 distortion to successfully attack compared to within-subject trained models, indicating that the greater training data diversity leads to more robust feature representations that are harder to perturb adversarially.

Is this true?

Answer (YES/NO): NO